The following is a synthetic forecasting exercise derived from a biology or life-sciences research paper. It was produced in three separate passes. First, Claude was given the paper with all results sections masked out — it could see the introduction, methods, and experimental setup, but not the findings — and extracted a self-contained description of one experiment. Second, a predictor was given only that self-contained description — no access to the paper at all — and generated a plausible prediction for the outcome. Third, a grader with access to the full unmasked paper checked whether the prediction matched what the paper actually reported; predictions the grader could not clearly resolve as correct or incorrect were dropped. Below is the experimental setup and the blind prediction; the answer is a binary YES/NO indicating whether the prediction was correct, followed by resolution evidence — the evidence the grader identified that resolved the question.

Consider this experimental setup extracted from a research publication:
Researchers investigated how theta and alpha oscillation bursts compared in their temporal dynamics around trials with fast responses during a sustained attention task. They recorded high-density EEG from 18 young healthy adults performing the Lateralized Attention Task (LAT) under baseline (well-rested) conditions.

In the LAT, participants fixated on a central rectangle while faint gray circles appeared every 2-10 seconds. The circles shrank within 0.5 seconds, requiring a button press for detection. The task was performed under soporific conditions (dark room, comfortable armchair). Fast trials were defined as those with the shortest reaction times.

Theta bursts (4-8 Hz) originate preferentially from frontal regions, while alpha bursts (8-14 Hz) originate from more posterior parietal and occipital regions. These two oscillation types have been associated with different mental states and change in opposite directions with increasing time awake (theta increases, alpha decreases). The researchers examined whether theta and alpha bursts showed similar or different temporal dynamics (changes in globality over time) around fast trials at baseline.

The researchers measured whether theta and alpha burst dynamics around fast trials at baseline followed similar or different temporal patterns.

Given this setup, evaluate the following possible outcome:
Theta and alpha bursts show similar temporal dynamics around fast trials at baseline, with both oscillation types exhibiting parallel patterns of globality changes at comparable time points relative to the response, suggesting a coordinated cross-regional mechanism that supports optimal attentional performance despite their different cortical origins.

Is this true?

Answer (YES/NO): YES